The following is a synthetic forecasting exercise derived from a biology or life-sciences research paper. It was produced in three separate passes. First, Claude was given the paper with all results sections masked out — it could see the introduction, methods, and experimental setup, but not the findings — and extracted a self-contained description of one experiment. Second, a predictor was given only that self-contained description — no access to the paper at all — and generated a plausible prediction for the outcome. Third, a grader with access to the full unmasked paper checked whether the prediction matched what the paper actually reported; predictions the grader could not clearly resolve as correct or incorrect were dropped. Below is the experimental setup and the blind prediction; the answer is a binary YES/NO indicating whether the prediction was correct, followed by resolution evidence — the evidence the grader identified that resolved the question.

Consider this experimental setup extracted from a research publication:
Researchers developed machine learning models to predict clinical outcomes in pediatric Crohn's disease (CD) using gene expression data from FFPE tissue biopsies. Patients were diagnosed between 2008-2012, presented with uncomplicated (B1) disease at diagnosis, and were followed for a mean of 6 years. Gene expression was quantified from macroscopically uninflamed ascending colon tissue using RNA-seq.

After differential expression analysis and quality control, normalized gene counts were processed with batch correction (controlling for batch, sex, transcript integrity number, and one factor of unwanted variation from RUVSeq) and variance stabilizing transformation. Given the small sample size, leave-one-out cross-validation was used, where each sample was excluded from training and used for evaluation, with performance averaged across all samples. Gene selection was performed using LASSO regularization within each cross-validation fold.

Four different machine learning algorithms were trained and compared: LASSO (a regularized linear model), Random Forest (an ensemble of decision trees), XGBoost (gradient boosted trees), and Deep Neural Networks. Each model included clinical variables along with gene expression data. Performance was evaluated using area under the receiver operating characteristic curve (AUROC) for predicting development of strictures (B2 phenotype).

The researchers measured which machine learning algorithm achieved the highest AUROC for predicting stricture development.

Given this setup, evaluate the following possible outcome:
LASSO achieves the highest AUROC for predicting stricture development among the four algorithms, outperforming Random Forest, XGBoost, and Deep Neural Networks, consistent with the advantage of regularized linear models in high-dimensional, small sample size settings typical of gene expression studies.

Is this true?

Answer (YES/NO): NO